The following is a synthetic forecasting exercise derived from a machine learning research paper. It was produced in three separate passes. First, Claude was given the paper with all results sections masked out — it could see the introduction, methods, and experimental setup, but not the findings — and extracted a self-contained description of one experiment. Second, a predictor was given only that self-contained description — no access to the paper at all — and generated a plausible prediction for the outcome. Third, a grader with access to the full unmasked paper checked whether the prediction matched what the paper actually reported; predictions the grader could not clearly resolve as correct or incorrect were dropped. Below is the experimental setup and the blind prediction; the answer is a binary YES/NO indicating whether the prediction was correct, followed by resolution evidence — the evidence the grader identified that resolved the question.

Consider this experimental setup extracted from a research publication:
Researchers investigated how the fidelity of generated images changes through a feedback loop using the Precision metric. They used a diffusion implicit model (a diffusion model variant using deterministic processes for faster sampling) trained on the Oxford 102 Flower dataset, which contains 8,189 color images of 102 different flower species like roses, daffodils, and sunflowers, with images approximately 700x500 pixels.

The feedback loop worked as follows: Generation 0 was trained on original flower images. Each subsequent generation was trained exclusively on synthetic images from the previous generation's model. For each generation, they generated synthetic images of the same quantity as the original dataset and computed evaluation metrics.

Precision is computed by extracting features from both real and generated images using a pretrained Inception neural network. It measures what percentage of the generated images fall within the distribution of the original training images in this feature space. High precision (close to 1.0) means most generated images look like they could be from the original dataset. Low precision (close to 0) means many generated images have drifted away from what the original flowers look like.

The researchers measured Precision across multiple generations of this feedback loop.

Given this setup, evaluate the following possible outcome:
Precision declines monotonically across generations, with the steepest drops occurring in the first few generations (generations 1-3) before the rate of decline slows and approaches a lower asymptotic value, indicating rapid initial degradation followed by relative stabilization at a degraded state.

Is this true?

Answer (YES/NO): NO